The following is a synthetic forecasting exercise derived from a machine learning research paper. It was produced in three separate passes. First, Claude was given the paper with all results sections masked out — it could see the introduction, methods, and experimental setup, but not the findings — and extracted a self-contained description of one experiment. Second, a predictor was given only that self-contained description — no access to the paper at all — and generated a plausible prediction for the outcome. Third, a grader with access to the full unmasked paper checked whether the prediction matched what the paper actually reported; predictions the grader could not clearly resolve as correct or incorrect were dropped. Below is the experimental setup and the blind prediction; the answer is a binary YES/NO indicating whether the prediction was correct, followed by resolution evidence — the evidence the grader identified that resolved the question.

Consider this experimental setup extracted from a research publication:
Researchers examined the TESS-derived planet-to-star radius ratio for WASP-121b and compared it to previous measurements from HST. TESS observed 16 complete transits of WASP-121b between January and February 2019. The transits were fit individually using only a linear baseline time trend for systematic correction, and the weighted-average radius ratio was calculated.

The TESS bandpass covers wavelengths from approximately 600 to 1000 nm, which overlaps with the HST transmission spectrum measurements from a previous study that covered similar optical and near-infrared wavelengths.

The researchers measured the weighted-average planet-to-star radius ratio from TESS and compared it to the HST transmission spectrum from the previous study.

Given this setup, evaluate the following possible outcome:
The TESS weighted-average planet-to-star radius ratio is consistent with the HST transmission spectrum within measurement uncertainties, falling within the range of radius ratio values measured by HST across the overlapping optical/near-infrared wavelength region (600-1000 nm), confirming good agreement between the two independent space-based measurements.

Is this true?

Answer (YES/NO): YES